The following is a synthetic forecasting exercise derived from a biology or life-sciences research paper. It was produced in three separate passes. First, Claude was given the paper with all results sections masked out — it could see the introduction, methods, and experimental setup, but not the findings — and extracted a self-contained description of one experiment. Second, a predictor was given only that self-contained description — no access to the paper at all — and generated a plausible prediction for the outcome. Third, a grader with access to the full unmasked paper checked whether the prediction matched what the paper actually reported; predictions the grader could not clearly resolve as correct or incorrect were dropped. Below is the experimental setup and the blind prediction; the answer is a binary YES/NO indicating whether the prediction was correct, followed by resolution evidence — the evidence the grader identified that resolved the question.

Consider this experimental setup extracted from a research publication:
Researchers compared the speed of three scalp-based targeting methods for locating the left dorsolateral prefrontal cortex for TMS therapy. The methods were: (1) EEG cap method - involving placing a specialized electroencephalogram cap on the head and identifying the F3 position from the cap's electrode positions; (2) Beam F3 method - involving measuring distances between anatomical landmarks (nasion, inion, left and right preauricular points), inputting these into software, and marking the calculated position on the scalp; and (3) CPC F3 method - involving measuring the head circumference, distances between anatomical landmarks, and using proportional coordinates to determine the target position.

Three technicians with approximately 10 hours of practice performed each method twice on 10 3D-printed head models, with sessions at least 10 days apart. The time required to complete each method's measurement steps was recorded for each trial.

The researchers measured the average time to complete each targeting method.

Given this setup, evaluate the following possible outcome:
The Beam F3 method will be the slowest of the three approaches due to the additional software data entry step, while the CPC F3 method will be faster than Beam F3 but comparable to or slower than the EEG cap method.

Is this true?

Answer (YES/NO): YES